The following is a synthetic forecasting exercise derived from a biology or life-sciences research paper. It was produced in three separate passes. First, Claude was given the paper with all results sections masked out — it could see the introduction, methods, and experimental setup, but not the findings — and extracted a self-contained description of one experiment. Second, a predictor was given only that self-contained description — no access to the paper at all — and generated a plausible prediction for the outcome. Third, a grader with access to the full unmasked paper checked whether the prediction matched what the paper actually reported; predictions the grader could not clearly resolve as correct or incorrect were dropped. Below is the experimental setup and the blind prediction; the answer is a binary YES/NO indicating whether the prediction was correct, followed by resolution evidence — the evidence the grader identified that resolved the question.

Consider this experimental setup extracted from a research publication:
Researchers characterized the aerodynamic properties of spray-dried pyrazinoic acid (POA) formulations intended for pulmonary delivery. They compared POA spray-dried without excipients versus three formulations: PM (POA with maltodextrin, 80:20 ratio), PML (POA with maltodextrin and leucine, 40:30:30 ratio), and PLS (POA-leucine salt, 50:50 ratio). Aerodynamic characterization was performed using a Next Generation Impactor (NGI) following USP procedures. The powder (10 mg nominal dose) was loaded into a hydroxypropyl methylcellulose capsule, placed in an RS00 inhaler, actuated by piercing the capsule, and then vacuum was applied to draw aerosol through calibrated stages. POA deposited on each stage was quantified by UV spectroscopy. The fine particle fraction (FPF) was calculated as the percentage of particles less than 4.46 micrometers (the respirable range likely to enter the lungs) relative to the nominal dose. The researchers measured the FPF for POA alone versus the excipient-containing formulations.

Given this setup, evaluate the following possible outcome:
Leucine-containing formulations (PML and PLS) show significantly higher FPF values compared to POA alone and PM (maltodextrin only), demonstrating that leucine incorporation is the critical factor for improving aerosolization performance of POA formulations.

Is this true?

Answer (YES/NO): NO